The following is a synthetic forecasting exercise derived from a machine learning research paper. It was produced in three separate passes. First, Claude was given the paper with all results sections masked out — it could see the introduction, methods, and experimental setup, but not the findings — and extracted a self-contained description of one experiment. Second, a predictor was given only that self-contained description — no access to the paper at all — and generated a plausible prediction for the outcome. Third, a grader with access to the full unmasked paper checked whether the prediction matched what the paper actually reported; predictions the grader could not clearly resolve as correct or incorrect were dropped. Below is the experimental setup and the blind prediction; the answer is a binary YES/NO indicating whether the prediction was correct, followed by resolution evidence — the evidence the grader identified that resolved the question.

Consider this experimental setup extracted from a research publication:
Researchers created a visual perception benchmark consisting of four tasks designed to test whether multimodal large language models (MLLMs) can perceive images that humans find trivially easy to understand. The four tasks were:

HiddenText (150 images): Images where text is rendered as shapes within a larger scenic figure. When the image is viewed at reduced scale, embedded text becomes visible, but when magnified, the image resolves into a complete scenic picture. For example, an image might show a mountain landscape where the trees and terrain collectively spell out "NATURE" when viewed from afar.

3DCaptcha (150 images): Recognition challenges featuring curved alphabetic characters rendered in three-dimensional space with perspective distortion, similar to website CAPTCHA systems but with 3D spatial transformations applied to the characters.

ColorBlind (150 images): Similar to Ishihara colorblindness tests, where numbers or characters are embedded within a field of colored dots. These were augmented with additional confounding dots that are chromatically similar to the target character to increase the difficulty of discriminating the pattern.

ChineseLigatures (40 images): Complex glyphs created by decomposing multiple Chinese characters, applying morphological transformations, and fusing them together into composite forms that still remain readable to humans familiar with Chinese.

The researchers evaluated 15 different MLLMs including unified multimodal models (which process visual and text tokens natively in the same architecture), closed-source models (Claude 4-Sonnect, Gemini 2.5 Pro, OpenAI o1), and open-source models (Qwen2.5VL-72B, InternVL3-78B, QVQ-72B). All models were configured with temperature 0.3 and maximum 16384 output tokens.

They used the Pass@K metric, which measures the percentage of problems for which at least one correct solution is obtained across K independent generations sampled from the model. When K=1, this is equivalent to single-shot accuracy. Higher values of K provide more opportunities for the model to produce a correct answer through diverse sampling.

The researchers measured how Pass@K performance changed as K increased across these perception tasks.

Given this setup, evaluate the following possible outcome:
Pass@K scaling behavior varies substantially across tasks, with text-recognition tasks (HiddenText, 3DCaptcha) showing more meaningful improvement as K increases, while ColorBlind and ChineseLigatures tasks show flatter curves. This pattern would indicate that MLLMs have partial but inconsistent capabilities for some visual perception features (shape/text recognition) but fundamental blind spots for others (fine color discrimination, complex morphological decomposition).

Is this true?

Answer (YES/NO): NO